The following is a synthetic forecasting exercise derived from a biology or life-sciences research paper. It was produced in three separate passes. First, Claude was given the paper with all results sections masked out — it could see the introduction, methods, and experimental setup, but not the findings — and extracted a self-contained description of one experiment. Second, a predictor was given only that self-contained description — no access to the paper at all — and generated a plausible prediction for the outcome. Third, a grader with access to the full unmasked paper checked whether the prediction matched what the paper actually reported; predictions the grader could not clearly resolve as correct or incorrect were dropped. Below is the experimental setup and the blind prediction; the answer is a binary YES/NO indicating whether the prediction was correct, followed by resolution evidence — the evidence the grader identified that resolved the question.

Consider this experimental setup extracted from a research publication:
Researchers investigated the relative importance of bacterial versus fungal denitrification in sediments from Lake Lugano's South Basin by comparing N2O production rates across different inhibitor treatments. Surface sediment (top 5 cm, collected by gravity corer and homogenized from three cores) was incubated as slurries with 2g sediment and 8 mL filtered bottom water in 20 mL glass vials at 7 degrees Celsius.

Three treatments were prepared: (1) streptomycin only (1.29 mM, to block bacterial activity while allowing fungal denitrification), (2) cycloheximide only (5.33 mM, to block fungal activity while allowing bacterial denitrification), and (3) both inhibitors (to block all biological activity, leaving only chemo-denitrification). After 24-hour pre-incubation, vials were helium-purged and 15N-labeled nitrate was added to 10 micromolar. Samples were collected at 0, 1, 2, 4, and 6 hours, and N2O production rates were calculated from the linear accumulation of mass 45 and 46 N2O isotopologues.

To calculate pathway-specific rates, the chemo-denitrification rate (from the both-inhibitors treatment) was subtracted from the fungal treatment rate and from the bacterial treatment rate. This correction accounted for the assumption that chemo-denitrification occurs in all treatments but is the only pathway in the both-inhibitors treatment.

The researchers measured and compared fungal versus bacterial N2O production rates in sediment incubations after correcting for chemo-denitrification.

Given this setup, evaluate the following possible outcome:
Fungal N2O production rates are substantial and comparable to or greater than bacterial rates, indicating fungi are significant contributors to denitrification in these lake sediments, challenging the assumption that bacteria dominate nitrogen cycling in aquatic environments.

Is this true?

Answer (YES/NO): NO